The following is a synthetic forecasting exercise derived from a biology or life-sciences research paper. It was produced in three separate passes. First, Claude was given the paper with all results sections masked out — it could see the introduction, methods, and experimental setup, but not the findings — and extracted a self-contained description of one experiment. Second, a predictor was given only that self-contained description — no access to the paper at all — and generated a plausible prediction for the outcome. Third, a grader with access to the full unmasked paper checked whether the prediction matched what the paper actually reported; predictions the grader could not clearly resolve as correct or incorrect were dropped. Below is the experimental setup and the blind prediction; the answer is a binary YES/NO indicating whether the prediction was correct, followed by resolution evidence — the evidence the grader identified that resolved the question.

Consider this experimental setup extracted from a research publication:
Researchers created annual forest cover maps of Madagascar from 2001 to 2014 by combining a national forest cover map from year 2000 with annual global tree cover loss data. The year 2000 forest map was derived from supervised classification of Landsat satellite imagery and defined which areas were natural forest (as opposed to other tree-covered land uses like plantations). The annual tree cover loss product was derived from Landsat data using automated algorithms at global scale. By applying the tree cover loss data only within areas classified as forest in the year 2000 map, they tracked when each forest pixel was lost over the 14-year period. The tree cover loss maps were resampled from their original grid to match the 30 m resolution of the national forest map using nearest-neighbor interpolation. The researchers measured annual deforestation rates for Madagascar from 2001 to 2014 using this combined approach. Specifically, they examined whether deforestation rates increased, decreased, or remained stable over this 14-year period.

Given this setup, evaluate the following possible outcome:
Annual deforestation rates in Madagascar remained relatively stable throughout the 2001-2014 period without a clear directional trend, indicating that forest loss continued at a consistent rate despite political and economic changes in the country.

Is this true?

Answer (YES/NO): NO